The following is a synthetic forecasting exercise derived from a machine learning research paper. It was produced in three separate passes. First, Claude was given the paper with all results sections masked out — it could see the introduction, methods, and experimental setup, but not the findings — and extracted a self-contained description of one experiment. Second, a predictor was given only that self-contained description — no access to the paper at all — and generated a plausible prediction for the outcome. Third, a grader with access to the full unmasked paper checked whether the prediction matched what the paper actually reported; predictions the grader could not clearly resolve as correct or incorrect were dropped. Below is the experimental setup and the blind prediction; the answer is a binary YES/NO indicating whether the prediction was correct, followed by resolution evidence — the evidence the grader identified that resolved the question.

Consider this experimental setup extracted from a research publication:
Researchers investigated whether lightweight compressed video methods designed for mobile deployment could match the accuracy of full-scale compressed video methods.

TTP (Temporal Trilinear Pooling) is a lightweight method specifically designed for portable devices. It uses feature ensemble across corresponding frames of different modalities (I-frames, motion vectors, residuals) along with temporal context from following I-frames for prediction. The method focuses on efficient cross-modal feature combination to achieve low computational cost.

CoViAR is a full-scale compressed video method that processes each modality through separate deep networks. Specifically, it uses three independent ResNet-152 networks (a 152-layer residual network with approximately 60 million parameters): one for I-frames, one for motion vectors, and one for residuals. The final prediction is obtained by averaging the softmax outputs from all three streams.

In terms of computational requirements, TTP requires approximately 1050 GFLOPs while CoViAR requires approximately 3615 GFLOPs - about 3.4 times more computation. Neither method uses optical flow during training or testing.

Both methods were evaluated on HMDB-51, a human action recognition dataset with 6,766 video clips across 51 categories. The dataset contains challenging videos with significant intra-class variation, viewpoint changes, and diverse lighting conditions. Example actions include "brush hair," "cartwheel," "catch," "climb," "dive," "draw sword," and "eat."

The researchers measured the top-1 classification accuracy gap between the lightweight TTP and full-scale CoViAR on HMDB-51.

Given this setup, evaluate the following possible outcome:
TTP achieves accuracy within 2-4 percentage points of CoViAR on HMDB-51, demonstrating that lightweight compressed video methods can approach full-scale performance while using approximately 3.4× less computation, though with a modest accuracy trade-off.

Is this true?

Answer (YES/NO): NO